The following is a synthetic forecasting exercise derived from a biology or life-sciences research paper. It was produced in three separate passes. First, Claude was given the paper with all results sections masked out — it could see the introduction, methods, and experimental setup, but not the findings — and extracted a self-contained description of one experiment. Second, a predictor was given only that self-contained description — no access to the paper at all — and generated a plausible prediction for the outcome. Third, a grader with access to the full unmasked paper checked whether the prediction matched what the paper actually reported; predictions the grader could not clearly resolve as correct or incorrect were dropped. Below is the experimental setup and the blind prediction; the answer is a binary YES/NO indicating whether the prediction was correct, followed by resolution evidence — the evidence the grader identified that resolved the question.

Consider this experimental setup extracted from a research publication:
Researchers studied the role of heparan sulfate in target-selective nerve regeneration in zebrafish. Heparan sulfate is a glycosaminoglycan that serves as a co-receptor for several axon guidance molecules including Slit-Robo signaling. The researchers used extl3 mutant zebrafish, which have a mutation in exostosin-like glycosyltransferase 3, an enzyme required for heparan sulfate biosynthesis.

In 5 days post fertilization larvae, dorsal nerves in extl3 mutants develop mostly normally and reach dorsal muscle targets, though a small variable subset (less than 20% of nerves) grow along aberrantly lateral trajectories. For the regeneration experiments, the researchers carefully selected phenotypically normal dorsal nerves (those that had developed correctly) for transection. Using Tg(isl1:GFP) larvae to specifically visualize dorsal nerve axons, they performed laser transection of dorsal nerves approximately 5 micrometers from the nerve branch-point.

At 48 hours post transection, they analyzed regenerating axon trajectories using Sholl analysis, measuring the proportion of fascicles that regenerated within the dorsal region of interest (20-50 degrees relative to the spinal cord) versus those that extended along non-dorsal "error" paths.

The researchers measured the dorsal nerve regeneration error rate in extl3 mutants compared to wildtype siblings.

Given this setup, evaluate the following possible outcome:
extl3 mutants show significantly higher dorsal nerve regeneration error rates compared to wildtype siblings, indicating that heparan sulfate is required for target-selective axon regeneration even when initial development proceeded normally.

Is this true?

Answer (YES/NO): YES